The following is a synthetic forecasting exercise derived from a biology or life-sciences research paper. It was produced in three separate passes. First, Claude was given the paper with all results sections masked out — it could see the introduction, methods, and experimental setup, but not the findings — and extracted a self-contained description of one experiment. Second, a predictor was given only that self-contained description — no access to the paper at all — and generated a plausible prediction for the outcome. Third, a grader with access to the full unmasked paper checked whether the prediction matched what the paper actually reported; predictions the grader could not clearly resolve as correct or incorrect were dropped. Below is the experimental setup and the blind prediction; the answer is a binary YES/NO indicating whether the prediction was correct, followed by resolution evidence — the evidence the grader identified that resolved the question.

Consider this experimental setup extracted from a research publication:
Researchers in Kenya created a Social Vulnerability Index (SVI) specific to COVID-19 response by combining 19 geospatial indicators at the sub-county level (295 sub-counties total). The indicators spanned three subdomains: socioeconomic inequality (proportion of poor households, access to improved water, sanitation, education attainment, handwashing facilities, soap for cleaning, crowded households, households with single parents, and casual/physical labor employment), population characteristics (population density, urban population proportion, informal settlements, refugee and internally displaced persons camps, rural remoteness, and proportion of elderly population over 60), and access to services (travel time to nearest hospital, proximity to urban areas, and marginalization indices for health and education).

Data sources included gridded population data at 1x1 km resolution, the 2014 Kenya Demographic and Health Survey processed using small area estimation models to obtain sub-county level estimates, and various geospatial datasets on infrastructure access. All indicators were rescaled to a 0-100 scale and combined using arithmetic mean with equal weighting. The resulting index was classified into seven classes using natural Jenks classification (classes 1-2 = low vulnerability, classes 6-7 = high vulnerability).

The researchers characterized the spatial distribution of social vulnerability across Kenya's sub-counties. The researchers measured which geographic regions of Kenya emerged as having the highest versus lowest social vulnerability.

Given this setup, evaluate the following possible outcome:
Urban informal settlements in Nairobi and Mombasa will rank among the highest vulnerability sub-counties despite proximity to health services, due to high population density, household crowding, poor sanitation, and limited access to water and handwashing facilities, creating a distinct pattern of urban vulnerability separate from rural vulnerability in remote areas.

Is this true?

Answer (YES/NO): NO